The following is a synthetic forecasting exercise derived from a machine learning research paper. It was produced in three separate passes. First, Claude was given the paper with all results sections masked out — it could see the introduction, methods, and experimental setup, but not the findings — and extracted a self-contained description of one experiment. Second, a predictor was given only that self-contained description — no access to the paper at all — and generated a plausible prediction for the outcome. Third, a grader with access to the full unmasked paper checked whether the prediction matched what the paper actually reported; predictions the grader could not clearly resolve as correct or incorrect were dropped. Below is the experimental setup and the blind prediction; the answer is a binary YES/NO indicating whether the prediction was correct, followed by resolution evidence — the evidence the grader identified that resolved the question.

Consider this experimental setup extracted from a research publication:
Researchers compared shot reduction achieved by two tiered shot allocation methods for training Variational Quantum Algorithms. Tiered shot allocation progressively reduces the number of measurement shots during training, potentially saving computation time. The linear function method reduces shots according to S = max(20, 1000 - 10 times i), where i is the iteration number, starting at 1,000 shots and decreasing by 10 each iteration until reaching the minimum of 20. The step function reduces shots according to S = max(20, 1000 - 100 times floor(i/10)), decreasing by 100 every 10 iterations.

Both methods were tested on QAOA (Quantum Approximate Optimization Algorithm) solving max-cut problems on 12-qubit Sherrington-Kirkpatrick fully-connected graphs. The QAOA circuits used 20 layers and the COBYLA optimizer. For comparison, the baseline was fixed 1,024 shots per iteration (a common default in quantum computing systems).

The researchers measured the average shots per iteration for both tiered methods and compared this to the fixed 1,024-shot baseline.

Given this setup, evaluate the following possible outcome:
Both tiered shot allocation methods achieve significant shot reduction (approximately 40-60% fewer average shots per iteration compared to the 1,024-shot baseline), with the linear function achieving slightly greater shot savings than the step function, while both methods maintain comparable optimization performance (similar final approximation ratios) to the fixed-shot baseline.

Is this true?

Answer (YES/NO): NO